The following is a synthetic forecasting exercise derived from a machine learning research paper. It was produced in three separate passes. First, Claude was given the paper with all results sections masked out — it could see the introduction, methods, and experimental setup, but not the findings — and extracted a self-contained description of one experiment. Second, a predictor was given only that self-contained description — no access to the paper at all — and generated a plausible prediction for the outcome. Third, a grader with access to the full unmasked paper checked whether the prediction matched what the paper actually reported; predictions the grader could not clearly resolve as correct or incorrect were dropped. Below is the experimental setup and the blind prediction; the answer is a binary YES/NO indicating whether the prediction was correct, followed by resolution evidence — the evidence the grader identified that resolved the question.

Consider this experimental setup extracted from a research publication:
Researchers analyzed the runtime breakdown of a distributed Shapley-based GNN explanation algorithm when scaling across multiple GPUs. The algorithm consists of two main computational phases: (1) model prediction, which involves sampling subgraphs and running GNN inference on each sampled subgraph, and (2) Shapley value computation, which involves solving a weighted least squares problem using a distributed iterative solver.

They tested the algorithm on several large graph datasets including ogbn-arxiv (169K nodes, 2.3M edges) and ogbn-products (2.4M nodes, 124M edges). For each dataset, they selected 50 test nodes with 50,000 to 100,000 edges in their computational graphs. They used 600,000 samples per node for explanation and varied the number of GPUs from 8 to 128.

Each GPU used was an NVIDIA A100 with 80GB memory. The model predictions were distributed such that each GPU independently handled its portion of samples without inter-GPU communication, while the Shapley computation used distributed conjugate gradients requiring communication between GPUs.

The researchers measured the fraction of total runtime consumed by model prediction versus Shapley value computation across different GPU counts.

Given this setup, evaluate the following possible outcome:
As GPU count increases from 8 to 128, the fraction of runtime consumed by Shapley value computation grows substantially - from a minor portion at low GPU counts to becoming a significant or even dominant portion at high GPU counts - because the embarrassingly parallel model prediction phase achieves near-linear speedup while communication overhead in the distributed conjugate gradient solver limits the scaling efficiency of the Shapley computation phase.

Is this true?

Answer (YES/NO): NO